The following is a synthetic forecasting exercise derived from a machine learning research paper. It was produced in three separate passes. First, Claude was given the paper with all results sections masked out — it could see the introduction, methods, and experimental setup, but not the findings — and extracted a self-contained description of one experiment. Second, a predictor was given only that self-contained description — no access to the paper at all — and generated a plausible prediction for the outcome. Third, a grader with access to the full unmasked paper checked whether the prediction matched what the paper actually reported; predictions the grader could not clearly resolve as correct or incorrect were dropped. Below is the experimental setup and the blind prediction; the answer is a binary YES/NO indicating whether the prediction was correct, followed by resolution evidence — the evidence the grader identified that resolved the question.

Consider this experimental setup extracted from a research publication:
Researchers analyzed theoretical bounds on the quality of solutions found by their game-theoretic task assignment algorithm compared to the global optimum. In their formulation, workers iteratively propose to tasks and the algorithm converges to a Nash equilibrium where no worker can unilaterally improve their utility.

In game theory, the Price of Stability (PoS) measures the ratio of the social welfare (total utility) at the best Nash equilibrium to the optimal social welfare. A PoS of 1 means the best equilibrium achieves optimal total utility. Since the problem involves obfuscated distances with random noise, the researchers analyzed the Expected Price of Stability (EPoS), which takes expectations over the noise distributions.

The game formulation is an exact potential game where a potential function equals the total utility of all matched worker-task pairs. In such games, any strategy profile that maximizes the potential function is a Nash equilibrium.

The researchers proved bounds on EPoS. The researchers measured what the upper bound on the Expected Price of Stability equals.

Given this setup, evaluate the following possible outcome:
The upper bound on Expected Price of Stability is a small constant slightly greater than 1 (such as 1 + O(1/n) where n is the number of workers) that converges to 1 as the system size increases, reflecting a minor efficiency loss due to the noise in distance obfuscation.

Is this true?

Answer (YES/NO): NO